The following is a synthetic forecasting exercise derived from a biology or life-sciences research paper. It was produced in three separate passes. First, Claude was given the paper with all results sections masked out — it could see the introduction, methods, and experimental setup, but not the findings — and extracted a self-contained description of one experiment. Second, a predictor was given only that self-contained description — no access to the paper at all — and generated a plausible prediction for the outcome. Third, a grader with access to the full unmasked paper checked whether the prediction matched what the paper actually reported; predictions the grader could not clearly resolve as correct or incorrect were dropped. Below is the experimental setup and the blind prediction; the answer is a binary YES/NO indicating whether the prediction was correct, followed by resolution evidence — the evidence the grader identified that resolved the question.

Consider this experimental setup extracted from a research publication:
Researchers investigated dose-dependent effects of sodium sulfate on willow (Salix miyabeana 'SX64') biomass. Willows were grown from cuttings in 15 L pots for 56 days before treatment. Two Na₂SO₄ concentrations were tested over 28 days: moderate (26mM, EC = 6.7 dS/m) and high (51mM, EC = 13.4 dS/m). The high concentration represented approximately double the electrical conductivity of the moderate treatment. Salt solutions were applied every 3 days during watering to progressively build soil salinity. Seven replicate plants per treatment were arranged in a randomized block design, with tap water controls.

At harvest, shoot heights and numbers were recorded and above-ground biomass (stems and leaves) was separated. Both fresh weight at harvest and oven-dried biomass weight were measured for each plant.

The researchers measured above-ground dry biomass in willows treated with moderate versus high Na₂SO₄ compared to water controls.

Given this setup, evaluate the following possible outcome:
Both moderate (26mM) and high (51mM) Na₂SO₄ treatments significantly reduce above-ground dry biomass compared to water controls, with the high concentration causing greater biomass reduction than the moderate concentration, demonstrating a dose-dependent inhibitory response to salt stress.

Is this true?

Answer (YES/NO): NO